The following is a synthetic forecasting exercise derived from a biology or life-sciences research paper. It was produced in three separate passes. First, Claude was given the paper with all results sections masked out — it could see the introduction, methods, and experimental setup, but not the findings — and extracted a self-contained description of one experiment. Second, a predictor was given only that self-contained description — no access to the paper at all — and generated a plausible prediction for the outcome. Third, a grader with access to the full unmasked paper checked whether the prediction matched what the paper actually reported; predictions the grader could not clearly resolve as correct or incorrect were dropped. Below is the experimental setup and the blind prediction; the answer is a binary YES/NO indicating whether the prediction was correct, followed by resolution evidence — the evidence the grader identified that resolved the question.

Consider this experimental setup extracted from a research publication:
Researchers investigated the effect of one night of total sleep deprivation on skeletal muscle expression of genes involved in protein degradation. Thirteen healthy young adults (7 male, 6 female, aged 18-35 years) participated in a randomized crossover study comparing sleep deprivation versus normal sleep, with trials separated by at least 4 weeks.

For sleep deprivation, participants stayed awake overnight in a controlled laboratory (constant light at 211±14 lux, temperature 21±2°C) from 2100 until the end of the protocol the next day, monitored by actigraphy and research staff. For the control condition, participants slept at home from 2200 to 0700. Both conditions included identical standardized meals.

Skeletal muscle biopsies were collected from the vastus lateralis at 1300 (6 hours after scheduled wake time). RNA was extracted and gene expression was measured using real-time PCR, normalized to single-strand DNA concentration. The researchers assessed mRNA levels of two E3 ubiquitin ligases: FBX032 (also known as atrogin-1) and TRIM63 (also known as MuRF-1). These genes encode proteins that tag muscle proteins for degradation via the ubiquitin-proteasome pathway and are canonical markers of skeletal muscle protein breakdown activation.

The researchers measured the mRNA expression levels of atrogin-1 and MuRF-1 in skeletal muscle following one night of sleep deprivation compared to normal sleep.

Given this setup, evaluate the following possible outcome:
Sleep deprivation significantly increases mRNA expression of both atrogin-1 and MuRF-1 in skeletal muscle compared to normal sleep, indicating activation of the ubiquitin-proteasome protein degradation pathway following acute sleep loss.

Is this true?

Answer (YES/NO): NO